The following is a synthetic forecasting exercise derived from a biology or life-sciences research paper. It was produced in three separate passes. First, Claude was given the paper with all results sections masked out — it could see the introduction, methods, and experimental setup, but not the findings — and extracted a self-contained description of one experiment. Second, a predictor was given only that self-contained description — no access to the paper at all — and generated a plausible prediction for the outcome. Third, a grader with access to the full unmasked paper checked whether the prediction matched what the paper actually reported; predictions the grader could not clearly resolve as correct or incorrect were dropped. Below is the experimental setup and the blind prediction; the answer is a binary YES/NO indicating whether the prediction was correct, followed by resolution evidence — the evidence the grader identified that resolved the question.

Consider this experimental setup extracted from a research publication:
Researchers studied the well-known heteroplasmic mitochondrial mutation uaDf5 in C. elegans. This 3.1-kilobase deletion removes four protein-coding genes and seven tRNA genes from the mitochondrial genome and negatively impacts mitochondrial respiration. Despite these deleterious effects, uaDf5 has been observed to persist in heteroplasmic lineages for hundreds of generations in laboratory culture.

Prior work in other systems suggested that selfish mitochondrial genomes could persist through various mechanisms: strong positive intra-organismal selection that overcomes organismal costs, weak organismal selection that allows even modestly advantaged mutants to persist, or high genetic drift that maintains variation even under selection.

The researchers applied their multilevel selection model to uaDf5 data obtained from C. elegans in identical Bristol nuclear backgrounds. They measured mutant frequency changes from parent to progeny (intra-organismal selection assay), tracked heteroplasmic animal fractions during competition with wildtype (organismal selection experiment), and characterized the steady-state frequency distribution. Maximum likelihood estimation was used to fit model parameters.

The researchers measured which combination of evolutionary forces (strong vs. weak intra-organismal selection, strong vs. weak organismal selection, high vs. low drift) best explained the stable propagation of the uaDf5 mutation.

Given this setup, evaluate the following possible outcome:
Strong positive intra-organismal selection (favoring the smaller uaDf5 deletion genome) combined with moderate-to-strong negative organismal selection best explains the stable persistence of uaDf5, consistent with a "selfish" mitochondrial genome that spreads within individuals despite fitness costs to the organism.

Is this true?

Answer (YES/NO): NO